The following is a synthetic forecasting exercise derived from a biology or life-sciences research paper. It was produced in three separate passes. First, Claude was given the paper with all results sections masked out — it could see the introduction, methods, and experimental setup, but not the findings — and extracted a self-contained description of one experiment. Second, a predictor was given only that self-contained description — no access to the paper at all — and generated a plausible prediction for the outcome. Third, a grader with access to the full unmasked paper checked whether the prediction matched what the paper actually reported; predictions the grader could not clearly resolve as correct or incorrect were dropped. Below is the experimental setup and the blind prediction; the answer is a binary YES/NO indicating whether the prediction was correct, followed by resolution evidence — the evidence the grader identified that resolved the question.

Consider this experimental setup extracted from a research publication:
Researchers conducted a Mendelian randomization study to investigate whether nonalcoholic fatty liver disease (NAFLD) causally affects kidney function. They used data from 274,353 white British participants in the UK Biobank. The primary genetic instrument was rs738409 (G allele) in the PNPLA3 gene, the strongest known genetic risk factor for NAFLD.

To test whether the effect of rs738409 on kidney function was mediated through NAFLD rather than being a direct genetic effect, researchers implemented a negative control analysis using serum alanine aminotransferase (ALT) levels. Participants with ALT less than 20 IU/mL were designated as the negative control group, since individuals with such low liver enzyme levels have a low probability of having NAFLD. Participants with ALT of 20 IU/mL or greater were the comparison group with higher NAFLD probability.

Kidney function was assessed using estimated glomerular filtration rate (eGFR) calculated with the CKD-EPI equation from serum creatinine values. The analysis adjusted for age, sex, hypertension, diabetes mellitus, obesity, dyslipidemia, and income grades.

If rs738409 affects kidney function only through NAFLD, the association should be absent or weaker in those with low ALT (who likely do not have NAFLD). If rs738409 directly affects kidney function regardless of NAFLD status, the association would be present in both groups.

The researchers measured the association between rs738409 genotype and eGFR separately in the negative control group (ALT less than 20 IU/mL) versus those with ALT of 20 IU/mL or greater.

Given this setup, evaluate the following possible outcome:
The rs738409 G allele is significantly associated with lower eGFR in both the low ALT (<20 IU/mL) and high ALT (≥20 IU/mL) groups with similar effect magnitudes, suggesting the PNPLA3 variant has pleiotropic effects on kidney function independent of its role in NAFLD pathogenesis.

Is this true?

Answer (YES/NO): NO